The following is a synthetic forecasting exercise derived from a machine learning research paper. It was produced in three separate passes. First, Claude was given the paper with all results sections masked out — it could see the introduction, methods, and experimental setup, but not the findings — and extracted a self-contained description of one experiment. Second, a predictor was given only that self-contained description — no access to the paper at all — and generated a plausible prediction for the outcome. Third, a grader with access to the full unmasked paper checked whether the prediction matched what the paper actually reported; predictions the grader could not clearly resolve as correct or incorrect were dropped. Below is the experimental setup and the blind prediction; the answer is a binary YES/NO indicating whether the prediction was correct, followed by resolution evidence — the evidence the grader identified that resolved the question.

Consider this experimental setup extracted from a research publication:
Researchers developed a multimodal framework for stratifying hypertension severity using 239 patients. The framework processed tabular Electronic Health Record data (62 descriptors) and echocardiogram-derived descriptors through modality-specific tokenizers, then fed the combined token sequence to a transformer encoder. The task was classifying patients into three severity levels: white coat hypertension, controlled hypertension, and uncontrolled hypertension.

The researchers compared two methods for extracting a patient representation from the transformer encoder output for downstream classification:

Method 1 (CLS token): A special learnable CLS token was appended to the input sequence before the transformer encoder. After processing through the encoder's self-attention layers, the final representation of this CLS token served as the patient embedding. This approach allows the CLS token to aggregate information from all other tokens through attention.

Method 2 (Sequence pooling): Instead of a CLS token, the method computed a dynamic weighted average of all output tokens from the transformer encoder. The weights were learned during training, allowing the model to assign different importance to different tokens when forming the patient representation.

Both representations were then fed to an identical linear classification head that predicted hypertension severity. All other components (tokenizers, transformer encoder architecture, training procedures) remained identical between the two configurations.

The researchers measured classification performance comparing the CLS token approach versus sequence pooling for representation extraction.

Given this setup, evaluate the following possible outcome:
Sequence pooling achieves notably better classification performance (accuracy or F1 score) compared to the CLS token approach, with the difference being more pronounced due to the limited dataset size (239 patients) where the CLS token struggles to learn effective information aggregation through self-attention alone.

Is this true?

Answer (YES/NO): NO